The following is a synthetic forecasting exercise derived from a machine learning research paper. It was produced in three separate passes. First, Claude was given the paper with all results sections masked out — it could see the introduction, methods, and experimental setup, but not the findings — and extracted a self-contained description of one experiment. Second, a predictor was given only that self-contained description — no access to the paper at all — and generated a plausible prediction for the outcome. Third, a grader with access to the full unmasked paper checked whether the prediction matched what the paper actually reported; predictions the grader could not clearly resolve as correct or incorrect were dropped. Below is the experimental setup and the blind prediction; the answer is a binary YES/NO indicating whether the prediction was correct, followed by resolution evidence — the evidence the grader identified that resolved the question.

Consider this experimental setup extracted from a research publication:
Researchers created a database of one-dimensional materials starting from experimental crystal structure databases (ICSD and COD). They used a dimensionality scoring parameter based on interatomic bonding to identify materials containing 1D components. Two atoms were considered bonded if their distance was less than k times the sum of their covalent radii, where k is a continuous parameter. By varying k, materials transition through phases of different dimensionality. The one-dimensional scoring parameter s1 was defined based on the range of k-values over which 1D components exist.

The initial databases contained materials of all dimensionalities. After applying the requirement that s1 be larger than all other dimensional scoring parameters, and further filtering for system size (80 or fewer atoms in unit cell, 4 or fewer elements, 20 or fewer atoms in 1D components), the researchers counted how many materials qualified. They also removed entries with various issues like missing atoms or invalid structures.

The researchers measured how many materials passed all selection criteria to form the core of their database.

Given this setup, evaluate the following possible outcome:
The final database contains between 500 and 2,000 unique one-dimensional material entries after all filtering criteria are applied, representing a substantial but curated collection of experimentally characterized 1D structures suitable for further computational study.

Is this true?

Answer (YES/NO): NO